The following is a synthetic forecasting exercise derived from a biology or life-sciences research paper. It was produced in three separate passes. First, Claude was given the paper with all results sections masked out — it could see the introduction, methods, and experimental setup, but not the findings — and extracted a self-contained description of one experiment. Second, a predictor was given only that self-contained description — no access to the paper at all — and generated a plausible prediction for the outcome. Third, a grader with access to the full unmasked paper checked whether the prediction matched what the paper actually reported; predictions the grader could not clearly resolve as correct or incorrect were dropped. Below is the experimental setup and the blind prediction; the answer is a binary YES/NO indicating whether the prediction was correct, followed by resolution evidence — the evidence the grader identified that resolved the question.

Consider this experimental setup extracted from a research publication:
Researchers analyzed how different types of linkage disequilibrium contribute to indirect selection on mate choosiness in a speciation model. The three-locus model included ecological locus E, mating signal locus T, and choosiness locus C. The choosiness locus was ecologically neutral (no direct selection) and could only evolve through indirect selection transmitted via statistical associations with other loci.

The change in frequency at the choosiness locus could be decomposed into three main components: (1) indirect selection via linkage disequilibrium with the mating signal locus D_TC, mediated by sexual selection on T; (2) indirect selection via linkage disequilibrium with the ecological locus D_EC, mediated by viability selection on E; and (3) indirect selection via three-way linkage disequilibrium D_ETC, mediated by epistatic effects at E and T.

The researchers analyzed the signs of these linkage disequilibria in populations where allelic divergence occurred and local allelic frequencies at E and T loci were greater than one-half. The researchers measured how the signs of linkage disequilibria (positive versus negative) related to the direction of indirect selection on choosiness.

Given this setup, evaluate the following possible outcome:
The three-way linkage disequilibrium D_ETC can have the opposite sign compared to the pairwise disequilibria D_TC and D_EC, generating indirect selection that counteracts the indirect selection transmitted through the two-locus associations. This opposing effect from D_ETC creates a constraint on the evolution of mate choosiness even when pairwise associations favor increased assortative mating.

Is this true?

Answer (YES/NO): NO